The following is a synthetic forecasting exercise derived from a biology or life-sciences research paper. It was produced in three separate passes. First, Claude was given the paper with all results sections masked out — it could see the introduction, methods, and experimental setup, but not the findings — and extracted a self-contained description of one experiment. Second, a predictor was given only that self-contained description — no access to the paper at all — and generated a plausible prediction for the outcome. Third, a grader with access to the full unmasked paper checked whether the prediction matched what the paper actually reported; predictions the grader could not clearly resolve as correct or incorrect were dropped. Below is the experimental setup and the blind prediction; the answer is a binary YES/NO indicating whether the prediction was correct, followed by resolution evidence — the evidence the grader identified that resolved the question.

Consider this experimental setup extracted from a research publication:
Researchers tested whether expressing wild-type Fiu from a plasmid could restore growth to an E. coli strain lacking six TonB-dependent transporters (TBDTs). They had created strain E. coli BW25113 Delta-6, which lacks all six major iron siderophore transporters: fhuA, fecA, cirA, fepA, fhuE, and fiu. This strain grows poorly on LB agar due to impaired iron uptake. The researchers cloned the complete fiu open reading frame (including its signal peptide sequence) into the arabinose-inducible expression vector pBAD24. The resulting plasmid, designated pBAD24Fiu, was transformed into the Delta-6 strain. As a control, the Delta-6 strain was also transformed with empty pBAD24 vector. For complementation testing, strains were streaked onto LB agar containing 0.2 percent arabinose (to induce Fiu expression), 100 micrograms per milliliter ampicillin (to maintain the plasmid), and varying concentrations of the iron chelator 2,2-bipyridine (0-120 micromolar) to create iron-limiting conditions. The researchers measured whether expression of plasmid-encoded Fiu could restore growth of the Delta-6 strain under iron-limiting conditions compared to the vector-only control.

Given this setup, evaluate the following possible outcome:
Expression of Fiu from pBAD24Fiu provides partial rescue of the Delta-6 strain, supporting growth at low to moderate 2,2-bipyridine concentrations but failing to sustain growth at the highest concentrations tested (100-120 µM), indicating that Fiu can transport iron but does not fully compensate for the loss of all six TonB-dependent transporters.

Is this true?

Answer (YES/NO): YES